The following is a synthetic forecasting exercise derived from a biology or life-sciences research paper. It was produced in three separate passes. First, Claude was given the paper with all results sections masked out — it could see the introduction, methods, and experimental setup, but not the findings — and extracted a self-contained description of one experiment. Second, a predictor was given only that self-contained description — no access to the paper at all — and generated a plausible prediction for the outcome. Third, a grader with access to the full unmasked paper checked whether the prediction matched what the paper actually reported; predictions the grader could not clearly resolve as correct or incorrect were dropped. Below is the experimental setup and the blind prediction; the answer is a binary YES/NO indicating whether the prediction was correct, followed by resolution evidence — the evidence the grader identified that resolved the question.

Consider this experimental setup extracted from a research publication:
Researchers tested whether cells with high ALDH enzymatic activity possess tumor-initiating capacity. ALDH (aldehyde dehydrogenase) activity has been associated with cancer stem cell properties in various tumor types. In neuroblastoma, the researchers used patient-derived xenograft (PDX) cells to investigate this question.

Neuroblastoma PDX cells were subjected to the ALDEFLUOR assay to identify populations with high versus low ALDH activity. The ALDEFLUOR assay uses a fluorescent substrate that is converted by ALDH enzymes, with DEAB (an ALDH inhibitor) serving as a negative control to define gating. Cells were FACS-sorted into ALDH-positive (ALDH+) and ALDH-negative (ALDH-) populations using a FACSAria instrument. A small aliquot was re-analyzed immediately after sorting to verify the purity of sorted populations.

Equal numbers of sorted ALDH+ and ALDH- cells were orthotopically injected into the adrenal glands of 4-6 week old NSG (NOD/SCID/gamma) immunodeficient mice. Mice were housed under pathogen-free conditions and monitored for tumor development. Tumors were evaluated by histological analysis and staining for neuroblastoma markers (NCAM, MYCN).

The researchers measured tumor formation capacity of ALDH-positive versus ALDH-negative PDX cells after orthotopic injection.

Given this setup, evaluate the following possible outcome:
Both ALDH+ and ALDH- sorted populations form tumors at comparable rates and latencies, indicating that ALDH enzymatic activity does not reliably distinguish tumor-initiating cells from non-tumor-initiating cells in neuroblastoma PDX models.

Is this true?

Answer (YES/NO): YES